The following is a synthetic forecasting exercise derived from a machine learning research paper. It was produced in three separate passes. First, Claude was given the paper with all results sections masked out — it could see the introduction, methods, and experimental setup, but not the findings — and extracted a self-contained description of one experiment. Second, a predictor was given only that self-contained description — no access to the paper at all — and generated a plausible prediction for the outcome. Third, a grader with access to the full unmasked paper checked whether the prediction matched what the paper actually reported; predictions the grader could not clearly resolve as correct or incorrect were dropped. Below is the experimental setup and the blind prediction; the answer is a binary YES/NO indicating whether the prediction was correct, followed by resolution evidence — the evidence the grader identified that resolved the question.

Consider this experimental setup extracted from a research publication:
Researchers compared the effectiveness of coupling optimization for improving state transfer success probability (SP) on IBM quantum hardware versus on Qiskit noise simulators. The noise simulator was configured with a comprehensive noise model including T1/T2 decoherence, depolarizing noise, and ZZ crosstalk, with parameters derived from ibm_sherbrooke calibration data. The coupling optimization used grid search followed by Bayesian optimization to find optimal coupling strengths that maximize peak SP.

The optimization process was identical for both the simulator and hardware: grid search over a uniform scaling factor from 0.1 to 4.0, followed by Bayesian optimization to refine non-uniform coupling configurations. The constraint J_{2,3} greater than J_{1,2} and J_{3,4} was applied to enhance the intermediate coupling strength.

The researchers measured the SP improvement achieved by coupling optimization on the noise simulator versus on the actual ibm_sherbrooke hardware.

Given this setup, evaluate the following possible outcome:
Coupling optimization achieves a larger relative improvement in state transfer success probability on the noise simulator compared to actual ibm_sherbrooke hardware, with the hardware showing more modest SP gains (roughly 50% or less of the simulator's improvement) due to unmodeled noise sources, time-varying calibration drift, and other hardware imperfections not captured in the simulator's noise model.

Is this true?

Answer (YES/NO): YES